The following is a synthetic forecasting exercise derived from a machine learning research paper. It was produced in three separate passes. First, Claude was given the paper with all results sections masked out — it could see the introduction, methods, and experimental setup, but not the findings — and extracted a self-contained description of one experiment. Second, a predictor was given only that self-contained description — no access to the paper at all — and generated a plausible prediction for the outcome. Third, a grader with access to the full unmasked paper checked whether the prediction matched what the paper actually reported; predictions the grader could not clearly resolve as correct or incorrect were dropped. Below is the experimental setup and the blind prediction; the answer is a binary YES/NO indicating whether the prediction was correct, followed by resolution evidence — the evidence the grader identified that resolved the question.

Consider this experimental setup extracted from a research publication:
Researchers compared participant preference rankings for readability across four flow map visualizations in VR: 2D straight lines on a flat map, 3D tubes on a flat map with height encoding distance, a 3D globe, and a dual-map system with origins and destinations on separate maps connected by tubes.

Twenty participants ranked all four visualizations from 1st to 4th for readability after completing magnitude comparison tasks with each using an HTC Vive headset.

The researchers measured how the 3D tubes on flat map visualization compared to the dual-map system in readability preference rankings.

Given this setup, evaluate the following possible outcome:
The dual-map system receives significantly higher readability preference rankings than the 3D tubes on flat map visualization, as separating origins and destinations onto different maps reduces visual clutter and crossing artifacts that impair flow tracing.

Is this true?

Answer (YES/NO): NO